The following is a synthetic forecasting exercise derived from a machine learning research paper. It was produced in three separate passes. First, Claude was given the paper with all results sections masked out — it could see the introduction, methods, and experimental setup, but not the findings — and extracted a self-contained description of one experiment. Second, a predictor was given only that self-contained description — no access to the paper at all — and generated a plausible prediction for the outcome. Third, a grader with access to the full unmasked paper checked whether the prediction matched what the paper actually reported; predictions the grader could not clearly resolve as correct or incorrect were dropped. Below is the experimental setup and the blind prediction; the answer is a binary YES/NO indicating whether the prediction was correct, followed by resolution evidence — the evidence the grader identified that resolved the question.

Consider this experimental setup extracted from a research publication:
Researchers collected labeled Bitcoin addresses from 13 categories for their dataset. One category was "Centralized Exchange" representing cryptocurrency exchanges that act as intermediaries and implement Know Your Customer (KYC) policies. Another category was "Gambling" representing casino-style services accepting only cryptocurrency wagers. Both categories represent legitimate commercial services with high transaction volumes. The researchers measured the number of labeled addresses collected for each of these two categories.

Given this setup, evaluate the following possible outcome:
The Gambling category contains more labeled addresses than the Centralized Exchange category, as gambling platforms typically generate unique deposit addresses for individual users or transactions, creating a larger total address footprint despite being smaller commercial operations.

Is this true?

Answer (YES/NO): NO